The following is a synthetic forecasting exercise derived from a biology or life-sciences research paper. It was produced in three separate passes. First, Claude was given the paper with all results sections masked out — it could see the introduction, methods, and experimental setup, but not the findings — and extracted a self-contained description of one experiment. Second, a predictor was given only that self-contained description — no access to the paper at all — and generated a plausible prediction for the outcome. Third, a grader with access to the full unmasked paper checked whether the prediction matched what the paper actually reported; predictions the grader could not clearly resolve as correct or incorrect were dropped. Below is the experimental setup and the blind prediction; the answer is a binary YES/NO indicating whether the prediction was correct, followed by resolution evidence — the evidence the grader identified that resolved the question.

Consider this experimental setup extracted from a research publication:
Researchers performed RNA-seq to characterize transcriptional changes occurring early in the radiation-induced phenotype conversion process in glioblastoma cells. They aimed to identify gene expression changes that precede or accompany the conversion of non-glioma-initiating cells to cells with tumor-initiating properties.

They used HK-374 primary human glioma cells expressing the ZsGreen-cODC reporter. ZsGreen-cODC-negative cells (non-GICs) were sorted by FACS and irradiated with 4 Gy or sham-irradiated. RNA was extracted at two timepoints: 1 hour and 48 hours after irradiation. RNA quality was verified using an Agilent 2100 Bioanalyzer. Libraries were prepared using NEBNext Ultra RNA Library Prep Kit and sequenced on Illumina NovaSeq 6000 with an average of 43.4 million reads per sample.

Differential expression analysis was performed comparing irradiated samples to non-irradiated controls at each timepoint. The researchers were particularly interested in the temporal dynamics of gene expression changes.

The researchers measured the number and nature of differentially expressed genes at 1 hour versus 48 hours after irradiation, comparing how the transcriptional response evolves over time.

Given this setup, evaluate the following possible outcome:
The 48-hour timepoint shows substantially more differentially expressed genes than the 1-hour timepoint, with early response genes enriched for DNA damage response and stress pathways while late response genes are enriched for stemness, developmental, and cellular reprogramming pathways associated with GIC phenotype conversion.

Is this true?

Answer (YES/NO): NO